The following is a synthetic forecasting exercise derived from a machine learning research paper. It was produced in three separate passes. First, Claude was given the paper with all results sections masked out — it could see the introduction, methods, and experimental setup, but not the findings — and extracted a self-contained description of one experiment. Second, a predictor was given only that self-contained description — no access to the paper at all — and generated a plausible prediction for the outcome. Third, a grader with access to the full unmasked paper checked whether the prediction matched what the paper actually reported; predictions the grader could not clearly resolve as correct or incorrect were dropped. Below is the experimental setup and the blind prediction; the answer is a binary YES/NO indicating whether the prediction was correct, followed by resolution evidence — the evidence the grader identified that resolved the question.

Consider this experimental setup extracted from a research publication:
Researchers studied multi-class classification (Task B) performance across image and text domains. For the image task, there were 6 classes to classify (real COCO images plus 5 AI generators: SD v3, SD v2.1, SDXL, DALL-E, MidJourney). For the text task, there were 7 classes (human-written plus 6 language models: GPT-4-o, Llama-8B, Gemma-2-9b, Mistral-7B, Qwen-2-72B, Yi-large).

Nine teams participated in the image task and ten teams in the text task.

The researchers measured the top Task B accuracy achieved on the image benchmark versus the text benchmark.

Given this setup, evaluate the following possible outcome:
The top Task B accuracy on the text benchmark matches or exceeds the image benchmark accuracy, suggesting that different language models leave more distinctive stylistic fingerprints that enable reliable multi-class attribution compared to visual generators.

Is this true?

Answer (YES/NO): YES